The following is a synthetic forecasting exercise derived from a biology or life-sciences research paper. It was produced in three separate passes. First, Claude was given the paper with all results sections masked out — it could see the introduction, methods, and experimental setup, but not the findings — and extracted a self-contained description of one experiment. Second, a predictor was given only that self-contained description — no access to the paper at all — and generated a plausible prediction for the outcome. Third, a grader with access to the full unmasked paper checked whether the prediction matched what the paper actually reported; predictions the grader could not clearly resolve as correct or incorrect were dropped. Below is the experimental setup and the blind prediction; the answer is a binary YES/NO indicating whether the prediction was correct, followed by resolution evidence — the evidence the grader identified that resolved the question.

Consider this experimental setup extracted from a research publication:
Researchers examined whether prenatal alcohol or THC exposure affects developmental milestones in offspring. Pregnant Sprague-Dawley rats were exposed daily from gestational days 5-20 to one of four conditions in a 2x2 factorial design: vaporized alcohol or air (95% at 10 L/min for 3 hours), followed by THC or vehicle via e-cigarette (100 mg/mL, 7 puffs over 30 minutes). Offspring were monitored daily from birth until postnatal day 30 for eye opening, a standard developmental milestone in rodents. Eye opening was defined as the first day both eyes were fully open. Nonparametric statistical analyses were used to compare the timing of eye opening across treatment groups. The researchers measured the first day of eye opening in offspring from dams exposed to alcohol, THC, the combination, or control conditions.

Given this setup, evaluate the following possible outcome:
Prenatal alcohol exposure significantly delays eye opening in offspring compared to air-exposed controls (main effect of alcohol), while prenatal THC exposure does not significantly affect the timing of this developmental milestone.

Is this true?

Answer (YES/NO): YES